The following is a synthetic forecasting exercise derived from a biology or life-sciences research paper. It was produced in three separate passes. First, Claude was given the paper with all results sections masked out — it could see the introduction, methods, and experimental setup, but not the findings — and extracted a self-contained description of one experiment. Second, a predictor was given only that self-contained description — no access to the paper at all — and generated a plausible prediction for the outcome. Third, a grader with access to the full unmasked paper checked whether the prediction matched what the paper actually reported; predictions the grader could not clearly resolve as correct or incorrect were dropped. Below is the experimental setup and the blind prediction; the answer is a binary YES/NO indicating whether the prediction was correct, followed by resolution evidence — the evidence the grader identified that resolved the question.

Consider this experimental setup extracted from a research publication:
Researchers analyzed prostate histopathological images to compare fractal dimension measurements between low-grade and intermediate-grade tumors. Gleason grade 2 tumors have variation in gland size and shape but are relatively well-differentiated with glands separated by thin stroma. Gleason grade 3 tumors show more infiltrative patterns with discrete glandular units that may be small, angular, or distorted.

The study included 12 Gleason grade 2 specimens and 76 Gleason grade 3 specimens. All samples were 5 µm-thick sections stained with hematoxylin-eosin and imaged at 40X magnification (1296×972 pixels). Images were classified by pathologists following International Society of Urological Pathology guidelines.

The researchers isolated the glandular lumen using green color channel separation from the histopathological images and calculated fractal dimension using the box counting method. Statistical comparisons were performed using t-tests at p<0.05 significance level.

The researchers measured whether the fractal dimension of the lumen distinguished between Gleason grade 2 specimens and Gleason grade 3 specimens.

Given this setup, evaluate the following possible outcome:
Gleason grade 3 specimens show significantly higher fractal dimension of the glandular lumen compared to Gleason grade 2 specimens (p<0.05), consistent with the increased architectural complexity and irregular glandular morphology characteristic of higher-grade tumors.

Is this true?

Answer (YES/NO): NO